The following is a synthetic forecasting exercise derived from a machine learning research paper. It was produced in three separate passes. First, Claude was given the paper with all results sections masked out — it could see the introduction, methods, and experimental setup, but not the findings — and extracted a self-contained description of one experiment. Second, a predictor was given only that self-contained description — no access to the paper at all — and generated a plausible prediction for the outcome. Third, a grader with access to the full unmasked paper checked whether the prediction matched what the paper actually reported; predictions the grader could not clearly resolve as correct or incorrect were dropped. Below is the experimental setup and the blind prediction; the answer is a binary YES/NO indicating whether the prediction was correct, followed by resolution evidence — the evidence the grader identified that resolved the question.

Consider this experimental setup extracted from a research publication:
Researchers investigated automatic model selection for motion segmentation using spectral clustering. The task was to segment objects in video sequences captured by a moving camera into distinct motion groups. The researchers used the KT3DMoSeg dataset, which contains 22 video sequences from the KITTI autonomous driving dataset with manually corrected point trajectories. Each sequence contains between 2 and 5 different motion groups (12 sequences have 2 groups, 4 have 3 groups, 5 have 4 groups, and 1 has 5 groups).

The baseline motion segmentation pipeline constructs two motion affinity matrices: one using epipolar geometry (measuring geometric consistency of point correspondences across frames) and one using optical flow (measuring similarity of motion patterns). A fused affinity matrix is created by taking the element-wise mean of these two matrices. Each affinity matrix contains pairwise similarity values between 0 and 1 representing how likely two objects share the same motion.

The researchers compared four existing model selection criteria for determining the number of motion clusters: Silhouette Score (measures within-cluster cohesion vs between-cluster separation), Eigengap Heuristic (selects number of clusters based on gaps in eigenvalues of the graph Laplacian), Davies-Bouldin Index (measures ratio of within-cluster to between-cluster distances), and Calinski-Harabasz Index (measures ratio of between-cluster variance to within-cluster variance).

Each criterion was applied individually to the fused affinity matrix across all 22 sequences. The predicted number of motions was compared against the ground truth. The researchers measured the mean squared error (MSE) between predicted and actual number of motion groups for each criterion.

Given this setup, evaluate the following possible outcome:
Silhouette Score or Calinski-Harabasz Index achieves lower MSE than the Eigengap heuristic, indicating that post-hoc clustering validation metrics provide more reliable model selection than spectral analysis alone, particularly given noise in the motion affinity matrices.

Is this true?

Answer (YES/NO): YES